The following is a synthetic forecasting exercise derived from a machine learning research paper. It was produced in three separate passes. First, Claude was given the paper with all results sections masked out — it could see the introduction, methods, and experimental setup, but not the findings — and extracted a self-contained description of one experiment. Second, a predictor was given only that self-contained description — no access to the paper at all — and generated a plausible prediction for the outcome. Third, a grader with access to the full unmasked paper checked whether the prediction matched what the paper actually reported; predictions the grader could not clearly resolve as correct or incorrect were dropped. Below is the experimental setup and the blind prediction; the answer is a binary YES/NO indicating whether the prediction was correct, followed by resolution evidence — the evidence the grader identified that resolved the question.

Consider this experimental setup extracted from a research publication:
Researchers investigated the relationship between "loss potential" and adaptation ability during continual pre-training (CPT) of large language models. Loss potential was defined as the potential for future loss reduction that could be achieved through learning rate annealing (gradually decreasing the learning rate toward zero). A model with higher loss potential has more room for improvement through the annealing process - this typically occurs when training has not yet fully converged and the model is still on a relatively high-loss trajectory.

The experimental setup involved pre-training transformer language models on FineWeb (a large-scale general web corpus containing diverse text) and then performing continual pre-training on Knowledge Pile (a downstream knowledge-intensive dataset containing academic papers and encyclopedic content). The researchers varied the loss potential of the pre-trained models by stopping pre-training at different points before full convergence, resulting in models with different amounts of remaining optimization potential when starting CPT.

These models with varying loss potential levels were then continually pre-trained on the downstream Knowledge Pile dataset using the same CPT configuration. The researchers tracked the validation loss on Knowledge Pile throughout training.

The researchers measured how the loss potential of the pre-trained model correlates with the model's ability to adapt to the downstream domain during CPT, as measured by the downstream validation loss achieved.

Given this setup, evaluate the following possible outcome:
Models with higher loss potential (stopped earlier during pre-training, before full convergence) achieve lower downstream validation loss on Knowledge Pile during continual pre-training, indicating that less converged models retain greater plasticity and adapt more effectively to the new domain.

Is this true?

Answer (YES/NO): YES